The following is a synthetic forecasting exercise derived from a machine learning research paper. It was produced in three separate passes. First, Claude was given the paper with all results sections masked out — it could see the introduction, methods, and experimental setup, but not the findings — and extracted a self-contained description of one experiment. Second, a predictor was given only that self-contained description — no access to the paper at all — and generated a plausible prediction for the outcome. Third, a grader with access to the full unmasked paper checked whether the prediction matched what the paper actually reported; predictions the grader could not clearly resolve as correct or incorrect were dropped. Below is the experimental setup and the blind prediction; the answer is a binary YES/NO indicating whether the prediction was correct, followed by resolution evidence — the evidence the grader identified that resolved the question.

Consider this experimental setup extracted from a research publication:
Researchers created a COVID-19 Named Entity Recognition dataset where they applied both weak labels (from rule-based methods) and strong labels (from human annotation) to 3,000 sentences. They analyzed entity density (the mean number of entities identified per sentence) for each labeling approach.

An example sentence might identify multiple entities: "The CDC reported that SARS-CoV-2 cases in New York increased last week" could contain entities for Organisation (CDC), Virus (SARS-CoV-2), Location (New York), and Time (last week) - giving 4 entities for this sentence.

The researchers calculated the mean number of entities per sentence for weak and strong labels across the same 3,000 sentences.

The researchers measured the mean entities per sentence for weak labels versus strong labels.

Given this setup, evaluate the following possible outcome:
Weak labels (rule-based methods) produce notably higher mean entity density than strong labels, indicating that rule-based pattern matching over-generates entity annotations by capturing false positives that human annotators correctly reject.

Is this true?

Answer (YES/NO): NO